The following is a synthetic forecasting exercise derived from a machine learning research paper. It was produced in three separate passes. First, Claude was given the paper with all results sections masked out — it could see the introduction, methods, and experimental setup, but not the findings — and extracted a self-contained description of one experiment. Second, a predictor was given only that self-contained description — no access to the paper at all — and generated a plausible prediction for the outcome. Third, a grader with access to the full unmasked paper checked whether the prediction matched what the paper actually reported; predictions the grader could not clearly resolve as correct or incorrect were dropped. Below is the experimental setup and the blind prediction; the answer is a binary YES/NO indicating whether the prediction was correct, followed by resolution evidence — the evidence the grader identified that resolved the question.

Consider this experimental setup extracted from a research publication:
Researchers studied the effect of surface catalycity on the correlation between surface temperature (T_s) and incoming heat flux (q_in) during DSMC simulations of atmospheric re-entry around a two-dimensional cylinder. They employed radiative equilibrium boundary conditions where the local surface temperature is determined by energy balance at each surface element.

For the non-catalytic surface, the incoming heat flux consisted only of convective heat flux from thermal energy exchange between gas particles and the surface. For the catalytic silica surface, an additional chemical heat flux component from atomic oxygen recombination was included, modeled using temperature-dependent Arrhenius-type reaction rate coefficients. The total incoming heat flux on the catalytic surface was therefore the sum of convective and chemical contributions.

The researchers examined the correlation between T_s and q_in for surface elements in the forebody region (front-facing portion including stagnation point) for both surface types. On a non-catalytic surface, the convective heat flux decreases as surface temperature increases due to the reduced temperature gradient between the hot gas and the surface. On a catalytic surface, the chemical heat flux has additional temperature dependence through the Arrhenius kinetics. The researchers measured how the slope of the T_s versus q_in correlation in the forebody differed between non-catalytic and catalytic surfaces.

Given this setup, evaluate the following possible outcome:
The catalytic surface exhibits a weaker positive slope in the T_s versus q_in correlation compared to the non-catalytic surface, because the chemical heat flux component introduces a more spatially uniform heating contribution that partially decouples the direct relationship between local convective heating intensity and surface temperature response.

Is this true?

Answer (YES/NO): NO